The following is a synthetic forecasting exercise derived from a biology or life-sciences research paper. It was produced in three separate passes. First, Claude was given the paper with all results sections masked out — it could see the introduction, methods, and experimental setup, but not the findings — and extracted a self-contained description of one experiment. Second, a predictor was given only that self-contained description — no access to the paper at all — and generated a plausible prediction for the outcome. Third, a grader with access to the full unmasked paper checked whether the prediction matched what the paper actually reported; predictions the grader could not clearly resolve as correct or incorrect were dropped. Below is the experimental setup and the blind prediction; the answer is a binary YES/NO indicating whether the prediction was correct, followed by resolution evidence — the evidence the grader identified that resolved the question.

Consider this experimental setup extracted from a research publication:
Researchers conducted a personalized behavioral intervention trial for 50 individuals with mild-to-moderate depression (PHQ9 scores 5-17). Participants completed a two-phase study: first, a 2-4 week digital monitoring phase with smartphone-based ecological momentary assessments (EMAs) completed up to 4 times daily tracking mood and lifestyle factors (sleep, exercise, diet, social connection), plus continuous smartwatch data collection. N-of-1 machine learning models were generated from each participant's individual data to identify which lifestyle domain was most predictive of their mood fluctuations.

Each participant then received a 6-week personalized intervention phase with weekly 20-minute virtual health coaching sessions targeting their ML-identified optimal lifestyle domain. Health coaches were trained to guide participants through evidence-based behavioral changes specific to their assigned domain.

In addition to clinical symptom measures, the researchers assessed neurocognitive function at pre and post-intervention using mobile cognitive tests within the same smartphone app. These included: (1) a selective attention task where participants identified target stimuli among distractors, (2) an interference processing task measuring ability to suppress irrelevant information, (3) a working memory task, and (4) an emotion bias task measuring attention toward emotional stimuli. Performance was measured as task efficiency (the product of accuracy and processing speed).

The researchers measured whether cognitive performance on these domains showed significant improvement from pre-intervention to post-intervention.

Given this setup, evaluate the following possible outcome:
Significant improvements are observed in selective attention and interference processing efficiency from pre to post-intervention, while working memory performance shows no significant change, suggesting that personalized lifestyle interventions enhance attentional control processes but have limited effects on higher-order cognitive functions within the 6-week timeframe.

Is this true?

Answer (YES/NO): NO